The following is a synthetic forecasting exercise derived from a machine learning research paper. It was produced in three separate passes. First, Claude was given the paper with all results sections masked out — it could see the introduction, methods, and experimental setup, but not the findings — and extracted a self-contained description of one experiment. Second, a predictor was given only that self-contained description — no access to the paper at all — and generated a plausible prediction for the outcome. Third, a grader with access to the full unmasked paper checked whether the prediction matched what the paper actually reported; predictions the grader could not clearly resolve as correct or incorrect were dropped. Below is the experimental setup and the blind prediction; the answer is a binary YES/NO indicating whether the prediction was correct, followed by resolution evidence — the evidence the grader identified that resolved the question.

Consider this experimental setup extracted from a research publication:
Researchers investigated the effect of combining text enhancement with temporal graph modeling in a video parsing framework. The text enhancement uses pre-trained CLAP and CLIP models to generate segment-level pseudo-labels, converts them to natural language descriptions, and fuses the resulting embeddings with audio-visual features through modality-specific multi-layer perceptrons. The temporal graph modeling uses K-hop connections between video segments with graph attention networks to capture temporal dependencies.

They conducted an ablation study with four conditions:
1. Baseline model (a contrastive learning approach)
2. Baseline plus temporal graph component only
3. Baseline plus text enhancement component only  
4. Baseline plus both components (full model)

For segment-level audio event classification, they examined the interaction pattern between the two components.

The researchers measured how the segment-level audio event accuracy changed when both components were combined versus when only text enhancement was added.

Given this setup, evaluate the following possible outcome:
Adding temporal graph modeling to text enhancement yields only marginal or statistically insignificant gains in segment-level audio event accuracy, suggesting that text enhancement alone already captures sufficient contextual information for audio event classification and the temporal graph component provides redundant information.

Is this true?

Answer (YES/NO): NO